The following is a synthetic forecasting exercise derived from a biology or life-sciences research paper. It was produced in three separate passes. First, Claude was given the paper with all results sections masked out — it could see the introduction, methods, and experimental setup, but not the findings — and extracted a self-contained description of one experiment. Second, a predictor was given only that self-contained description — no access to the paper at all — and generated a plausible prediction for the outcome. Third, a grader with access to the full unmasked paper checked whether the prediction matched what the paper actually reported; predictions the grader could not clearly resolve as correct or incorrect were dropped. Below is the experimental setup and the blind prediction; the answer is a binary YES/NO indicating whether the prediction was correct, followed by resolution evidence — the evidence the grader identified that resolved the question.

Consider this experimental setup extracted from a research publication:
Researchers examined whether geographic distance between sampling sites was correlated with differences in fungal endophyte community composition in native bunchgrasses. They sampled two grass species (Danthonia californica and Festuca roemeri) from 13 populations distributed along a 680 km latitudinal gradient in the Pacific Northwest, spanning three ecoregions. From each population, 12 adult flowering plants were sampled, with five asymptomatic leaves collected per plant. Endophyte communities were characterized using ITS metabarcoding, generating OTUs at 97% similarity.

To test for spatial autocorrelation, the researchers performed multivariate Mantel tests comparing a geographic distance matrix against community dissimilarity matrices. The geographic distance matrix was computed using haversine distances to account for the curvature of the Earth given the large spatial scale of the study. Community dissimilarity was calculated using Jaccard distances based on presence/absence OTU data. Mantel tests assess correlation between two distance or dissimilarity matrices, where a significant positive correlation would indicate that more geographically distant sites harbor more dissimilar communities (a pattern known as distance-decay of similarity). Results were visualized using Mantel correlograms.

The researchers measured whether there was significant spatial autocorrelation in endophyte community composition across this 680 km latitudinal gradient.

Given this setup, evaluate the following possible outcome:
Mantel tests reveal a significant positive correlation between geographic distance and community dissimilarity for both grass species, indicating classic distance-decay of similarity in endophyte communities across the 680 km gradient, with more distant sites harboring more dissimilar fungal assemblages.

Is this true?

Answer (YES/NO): YES